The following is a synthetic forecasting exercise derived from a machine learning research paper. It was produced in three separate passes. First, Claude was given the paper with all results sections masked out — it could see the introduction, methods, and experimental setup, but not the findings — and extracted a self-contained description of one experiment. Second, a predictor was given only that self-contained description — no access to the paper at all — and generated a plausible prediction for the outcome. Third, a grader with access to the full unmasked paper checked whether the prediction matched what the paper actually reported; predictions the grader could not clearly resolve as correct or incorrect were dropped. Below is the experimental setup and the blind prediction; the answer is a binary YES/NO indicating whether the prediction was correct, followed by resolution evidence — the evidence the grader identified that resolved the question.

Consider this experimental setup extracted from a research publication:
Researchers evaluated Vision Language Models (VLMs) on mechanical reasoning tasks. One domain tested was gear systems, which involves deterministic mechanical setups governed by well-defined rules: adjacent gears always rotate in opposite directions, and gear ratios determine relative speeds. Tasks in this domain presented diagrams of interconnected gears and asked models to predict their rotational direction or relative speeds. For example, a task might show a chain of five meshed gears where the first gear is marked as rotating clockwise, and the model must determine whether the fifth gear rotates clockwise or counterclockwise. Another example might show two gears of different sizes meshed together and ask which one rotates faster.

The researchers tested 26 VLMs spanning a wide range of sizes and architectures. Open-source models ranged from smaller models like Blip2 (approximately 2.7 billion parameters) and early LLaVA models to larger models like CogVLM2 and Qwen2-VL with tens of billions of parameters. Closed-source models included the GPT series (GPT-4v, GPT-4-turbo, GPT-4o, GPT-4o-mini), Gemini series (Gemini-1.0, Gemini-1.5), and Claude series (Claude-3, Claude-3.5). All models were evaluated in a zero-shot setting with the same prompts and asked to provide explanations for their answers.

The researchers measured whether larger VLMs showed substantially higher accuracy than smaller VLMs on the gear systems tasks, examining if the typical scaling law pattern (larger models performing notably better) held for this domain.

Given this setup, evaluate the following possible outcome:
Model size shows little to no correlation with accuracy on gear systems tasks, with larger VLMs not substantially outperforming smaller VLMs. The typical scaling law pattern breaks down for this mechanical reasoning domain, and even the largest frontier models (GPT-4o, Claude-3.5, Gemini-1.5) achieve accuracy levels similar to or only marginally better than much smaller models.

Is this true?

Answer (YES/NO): YES